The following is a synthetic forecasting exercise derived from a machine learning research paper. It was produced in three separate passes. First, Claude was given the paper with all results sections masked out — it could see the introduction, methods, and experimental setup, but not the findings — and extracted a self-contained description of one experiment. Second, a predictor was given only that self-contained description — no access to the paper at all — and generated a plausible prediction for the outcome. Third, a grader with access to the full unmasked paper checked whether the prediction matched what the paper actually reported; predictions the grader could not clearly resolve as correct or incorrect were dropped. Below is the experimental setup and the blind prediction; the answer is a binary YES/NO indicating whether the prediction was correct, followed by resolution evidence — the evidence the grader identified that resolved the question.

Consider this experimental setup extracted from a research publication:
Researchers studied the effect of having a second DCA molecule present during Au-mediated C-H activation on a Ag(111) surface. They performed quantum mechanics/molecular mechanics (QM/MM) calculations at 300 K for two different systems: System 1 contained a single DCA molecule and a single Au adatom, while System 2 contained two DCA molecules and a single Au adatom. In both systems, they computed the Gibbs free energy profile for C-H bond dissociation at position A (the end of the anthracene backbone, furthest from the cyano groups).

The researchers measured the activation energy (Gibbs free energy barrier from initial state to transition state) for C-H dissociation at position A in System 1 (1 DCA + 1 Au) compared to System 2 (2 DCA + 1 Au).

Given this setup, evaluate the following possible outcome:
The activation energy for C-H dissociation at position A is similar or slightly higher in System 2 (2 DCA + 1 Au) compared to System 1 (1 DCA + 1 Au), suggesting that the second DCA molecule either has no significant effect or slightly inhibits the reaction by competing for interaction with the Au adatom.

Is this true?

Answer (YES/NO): NO